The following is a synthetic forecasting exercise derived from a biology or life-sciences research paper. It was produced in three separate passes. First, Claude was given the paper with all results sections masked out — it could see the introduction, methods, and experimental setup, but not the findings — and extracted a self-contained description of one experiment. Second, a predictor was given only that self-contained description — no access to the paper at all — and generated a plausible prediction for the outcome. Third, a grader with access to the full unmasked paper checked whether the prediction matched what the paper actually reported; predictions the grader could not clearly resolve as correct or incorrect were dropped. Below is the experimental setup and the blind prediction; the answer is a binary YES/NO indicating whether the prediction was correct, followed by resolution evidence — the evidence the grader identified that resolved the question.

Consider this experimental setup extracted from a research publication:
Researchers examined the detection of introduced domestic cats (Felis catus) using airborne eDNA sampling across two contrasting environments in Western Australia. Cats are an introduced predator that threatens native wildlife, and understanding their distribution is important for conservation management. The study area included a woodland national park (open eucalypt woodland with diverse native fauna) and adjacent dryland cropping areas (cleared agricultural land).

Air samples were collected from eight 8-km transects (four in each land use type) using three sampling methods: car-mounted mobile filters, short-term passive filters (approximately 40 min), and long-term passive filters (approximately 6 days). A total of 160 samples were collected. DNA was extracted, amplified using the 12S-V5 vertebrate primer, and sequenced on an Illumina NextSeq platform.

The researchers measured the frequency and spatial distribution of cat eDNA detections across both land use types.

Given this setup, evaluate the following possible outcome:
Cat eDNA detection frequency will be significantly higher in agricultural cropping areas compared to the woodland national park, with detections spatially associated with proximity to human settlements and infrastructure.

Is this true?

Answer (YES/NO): NO